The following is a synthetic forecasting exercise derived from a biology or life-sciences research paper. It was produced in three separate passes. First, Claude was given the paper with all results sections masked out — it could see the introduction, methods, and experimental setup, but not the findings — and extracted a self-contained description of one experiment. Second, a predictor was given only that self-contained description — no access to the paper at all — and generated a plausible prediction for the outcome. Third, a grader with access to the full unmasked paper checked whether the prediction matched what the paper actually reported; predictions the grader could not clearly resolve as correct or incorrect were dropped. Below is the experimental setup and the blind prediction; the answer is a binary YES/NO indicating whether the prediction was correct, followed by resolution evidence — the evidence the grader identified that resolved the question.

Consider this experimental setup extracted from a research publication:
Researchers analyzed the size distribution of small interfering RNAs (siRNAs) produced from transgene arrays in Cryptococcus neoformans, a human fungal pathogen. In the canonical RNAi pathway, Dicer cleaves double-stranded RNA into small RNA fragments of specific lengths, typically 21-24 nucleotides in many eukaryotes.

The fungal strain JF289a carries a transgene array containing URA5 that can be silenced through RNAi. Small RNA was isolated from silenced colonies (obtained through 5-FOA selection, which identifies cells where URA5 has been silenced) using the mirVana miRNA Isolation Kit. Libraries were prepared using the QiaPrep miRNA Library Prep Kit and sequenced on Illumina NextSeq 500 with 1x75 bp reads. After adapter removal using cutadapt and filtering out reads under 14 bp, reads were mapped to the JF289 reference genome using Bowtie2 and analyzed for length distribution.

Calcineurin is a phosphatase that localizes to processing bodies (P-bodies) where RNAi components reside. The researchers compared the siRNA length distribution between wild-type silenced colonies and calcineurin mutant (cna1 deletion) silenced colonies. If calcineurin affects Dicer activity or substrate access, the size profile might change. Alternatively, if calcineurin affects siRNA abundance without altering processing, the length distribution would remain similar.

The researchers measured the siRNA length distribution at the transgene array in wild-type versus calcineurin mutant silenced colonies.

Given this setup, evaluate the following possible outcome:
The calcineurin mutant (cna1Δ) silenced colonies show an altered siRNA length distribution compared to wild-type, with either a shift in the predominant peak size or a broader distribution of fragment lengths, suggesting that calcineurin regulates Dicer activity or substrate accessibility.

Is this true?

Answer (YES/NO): NO